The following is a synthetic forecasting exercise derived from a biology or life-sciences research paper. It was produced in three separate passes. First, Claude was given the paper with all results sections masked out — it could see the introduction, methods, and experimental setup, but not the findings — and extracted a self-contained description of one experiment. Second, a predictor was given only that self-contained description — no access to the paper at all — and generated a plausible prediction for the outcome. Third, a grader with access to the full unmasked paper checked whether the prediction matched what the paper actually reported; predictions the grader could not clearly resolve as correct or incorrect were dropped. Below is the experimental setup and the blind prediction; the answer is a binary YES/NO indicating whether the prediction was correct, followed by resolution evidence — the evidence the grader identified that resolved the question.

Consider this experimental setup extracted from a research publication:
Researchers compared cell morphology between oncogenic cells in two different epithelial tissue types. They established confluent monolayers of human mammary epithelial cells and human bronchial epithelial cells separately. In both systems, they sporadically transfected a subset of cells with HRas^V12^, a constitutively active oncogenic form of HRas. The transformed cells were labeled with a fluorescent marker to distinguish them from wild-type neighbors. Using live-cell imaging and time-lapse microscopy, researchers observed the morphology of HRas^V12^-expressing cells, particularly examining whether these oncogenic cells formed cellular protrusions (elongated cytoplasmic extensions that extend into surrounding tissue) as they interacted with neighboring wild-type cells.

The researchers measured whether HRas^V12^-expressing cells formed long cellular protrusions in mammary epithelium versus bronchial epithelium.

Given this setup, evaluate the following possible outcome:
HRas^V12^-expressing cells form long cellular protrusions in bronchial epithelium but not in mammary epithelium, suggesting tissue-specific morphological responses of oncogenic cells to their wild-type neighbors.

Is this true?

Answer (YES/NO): YES